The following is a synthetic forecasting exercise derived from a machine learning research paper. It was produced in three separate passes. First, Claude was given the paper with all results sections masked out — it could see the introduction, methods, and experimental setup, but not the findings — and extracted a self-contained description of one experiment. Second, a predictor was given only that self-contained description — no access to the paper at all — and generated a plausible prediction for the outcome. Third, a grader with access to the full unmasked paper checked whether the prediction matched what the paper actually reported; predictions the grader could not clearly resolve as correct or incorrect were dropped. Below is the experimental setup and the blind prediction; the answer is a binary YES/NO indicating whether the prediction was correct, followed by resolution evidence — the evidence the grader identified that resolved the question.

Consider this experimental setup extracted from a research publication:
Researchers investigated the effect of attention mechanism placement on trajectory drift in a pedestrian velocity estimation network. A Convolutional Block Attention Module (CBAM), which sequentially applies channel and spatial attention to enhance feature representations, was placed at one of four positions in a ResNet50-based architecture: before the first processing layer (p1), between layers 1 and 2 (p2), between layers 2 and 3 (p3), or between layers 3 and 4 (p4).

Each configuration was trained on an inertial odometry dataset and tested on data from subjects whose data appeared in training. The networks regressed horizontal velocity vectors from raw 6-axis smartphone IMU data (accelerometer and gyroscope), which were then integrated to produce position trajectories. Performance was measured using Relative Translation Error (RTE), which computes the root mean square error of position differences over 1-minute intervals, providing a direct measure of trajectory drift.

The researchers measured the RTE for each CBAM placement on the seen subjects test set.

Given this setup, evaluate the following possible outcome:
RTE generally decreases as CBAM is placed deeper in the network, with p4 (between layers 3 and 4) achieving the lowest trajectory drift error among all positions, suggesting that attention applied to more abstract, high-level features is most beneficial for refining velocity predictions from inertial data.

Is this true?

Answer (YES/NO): NO